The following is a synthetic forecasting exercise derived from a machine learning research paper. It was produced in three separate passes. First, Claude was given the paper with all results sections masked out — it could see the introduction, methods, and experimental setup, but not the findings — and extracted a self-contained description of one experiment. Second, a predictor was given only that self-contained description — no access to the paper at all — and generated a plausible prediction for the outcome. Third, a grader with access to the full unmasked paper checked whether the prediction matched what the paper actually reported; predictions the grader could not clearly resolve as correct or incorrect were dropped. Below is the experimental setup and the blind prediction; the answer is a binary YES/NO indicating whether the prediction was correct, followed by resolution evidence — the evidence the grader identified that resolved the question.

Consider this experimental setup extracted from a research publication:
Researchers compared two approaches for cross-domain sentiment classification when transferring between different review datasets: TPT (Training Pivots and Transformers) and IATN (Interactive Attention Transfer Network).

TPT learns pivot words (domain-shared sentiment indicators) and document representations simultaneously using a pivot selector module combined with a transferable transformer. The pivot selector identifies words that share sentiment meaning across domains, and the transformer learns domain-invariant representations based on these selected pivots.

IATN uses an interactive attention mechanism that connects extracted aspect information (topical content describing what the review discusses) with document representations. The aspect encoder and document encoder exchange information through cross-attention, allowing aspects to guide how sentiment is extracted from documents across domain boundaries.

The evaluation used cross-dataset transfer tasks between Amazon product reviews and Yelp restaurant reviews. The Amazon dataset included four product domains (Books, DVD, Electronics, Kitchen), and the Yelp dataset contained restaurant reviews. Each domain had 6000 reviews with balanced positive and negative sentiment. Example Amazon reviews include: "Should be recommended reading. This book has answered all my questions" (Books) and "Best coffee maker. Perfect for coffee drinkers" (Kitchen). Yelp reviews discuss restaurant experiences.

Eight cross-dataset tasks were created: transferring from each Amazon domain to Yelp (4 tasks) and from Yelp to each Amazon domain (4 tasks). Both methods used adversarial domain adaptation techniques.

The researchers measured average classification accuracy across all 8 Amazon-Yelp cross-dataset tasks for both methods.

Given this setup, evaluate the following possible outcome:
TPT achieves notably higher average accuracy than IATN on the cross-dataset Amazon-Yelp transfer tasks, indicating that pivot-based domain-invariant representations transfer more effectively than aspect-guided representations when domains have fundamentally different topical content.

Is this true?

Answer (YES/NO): NO